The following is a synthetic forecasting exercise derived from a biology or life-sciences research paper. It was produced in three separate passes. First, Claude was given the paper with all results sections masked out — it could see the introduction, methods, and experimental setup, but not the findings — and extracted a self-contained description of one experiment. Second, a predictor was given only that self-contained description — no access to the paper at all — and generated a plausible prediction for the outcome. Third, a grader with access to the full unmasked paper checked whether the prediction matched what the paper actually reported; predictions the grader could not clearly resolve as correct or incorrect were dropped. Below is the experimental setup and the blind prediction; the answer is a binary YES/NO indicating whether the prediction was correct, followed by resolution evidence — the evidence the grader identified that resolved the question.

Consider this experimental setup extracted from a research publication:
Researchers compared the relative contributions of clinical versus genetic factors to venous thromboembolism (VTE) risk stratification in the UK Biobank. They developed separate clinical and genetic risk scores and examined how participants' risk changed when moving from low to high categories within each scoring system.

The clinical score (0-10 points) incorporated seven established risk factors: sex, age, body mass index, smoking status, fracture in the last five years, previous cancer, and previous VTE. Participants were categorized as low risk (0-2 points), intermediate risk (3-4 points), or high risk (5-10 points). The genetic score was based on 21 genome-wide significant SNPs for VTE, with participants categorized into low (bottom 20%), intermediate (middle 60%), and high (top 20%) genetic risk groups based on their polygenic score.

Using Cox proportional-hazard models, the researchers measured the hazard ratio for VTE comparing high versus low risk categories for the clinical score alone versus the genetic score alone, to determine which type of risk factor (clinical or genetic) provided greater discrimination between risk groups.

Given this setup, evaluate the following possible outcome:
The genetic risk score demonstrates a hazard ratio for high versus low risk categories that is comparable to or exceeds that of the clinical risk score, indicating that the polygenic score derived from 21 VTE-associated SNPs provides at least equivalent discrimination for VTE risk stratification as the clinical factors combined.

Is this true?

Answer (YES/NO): NO